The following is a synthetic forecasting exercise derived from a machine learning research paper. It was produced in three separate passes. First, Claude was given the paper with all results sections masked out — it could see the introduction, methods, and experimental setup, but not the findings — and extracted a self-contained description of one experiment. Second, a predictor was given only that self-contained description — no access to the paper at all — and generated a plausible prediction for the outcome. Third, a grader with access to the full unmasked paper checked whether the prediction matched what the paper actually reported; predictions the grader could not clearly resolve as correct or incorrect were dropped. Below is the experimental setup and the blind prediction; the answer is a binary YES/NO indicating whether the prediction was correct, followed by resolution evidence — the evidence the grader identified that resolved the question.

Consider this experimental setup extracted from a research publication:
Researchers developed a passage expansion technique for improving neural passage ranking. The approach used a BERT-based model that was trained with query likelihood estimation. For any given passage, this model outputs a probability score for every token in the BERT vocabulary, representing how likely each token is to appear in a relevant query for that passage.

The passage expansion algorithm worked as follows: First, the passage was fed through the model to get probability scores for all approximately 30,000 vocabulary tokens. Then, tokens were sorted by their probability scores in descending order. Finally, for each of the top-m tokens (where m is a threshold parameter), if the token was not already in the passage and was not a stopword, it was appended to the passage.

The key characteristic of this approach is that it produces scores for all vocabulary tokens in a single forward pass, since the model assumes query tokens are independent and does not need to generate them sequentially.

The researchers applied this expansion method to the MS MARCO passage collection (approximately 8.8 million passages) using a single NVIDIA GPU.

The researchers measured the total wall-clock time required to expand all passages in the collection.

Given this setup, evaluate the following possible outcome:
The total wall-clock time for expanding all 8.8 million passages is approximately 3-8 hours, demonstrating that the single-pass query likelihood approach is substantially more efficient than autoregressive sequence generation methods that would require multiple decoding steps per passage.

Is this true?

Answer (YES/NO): YES